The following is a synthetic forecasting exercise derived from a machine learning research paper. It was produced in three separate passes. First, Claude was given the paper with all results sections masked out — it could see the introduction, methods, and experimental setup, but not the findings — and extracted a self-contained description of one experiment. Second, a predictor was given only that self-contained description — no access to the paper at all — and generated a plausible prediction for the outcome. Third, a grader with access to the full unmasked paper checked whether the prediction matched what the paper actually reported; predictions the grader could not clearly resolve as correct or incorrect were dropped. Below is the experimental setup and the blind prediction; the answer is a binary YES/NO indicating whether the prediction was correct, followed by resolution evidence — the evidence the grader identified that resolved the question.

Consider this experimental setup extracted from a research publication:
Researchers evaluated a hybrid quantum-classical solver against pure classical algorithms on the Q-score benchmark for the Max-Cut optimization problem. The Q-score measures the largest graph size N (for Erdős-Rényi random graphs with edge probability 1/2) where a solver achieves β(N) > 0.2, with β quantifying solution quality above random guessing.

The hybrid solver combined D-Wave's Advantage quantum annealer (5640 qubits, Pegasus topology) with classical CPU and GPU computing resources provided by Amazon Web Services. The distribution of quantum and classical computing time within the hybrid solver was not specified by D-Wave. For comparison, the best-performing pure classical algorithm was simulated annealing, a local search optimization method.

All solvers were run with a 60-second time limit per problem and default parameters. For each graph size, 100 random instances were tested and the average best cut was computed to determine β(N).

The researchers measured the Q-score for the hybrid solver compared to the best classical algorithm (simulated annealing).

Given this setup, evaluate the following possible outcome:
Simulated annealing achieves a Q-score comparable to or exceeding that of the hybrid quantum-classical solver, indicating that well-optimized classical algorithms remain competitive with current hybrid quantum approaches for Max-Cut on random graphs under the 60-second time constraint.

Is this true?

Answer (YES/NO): NO